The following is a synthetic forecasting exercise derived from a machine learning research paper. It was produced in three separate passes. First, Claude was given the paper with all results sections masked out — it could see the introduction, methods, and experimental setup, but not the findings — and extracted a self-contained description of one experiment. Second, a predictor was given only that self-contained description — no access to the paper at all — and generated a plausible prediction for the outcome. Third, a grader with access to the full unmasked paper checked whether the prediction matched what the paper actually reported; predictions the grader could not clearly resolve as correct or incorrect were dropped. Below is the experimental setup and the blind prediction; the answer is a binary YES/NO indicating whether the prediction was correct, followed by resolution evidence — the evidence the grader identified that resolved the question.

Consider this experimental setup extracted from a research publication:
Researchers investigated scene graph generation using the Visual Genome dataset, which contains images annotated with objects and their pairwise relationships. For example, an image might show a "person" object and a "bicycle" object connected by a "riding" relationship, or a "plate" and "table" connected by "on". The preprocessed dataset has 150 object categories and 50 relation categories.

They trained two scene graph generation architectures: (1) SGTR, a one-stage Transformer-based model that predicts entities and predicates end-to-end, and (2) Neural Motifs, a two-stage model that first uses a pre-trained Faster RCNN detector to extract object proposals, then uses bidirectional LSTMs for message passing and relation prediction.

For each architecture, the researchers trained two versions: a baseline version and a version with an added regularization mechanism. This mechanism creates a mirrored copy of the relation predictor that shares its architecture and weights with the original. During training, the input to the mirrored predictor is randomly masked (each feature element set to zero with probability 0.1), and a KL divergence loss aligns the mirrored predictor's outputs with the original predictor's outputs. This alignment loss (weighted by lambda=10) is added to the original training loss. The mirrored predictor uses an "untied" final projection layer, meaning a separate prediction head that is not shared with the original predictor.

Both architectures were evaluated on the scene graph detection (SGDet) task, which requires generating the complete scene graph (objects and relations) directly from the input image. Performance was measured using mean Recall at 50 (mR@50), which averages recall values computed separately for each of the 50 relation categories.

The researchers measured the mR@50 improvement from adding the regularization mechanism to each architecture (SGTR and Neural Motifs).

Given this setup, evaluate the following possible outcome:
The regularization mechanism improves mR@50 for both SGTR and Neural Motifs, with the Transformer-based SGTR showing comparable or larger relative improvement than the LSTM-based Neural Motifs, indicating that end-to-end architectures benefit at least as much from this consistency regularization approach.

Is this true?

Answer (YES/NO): NO